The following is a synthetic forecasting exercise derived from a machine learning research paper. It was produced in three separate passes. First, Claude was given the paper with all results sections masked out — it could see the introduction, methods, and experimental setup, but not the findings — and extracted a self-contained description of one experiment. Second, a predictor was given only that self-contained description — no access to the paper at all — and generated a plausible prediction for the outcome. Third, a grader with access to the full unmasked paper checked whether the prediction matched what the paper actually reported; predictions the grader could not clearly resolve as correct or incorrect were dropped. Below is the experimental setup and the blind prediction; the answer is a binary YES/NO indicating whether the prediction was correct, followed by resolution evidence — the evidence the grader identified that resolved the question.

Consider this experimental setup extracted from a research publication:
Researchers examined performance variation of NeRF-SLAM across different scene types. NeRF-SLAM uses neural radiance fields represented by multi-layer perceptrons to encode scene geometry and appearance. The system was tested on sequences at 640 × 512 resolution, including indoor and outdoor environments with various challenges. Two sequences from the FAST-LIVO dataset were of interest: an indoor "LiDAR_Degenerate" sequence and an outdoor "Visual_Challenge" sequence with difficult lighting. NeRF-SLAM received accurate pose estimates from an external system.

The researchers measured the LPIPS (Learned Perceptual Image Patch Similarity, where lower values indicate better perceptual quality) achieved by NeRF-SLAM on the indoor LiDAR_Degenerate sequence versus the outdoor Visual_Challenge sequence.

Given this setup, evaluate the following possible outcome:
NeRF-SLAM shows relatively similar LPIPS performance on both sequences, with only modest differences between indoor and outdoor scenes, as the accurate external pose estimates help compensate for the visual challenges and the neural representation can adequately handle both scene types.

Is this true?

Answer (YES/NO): NO